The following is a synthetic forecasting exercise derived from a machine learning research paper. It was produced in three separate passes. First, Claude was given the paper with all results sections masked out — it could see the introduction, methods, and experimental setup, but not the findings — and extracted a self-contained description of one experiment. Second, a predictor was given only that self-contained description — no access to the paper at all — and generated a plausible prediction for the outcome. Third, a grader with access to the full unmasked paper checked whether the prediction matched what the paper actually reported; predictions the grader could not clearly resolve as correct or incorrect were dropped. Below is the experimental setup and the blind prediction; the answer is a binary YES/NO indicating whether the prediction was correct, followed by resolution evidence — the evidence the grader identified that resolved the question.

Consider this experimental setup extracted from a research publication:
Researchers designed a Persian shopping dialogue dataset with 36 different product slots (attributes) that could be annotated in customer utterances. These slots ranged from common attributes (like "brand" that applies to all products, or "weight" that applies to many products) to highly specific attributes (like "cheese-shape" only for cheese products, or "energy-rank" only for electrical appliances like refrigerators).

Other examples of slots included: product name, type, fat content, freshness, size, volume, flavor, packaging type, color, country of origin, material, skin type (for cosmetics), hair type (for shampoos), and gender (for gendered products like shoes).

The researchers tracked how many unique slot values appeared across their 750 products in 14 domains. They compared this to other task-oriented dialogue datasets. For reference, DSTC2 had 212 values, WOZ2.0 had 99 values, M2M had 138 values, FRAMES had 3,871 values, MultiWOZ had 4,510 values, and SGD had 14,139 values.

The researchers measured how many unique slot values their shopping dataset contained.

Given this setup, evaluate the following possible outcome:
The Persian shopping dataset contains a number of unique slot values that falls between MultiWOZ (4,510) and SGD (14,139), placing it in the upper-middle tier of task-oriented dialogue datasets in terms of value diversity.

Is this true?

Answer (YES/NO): YES